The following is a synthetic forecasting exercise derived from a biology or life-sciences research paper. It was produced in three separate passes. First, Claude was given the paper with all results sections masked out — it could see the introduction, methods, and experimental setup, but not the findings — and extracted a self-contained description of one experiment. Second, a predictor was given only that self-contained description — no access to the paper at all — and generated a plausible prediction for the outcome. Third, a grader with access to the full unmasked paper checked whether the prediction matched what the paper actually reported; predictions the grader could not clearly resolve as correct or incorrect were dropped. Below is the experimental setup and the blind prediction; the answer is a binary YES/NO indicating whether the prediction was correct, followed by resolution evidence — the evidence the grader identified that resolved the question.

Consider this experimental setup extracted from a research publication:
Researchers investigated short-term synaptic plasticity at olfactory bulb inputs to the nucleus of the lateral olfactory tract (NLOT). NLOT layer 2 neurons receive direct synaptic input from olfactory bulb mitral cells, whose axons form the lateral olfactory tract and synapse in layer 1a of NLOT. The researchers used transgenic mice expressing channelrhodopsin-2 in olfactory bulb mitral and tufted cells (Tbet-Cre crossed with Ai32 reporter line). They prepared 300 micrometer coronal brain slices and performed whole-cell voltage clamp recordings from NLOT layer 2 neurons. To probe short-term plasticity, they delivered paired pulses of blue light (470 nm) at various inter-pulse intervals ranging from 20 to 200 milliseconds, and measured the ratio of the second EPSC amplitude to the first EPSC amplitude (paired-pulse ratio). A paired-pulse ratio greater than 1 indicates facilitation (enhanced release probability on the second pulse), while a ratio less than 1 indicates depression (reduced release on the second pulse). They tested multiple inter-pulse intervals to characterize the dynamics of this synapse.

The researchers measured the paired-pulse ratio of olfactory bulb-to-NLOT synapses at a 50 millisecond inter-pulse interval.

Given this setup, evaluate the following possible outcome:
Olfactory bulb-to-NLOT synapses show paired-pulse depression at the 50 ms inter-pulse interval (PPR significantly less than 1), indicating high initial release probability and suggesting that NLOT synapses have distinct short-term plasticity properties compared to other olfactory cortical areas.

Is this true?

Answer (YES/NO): NO